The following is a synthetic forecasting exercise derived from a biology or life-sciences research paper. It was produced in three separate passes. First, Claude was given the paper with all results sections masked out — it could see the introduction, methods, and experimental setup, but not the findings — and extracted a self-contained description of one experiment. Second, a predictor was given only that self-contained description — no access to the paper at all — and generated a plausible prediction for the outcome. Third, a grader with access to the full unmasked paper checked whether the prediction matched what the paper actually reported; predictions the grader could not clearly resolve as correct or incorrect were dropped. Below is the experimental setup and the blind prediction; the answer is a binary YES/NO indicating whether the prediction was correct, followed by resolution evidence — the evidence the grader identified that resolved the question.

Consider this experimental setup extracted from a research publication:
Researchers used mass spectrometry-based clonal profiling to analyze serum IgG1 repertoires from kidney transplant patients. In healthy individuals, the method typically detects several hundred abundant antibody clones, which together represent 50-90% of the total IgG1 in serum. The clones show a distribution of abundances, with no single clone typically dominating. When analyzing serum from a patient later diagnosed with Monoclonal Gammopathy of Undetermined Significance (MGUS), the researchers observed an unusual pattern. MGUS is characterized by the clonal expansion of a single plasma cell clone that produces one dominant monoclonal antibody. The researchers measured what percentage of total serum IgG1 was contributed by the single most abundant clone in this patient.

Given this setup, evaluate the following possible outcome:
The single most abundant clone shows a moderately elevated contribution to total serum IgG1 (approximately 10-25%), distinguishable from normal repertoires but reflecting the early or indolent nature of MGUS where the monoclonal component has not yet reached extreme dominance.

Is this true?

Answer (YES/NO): NO